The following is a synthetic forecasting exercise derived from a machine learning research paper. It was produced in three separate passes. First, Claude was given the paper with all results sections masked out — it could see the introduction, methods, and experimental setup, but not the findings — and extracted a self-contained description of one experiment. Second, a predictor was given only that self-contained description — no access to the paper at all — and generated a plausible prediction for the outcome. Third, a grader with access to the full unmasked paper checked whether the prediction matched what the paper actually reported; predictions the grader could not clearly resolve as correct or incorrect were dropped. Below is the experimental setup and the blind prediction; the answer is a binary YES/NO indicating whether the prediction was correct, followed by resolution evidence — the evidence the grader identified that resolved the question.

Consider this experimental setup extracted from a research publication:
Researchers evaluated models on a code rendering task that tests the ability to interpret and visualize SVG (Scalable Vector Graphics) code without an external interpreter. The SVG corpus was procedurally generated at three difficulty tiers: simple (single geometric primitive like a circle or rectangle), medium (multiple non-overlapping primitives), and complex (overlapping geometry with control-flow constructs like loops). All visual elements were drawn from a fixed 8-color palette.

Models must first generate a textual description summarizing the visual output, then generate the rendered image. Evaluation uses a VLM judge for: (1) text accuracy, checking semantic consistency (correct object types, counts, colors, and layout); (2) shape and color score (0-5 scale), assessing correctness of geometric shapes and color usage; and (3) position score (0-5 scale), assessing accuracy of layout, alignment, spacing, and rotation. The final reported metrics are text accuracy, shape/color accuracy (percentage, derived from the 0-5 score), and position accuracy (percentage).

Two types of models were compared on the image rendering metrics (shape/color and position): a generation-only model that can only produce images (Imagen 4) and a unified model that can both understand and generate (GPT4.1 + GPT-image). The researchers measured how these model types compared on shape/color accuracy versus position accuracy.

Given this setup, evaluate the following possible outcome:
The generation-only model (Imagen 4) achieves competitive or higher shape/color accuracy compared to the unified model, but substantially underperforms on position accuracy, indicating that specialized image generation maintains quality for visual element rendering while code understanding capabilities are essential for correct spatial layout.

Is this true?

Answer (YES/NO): NO